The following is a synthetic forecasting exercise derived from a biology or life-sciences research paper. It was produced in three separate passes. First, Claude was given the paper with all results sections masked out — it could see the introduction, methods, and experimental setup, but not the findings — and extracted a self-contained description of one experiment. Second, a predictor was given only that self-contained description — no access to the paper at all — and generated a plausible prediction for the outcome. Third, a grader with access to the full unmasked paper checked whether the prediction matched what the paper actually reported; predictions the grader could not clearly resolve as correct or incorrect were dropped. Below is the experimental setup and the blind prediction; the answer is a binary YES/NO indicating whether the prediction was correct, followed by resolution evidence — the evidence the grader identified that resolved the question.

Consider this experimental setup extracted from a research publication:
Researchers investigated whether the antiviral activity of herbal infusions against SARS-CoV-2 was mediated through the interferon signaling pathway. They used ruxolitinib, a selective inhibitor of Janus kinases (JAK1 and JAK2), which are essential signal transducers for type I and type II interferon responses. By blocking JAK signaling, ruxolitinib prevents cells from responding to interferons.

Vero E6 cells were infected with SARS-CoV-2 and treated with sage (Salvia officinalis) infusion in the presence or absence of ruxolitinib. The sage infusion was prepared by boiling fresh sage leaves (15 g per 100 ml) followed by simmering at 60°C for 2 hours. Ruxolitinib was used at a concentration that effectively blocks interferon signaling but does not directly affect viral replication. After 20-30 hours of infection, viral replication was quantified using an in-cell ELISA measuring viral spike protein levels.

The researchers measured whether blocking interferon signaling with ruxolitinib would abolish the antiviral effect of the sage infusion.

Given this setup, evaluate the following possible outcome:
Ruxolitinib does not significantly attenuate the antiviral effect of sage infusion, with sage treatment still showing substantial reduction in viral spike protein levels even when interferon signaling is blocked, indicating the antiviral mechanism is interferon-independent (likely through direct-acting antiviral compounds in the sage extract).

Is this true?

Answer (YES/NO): YES